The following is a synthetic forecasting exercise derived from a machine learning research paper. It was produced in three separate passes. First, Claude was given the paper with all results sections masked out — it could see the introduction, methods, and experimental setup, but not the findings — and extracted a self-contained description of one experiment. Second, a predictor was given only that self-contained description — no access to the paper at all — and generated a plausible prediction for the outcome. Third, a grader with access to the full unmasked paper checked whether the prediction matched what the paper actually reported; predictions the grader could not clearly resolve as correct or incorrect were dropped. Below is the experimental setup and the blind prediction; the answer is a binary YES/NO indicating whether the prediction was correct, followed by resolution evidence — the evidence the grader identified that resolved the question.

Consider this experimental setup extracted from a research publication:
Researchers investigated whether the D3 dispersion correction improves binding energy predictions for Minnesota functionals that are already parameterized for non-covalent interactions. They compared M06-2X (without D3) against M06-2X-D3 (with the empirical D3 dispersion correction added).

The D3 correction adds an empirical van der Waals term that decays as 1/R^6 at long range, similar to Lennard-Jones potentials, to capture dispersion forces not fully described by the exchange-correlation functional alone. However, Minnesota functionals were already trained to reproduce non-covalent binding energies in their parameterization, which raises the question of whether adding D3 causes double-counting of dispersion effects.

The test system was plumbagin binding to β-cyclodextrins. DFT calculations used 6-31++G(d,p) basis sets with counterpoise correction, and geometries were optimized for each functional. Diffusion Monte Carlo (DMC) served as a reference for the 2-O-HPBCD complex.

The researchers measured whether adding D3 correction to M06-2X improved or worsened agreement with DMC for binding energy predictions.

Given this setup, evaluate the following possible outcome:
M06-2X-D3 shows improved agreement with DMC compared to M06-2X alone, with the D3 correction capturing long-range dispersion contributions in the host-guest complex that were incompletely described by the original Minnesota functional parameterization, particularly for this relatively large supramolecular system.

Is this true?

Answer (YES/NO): YES